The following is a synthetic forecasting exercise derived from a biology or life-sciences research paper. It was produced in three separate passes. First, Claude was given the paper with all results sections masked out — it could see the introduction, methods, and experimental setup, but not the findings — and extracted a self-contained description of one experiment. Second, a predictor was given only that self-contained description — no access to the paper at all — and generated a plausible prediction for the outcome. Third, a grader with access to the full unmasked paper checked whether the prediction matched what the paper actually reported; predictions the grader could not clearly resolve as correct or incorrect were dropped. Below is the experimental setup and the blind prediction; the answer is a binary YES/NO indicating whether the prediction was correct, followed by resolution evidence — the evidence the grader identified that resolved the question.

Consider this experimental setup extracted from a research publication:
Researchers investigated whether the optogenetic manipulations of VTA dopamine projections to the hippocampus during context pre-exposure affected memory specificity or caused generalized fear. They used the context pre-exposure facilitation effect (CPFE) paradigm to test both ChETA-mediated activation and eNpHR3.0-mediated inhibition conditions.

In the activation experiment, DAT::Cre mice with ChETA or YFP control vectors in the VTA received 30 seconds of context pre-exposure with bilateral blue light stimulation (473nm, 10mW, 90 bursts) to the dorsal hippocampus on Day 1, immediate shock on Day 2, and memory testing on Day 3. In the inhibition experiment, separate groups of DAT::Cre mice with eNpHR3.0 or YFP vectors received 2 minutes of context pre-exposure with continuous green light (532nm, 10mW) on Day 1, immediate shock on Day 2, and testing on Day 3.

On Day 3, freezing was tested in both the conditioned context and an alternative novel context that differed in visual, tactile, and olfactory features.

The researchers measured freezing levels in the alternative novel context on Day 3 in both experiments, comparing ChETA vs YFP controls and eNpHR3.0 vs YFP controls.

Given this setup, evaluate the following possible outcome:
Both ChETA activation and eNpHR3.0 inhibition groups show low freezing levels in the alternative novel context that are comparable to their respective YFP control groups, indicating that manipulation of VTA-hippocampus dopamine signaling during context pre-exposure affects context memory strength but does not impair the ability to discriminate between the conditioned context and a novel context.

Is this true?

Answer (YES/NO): YES